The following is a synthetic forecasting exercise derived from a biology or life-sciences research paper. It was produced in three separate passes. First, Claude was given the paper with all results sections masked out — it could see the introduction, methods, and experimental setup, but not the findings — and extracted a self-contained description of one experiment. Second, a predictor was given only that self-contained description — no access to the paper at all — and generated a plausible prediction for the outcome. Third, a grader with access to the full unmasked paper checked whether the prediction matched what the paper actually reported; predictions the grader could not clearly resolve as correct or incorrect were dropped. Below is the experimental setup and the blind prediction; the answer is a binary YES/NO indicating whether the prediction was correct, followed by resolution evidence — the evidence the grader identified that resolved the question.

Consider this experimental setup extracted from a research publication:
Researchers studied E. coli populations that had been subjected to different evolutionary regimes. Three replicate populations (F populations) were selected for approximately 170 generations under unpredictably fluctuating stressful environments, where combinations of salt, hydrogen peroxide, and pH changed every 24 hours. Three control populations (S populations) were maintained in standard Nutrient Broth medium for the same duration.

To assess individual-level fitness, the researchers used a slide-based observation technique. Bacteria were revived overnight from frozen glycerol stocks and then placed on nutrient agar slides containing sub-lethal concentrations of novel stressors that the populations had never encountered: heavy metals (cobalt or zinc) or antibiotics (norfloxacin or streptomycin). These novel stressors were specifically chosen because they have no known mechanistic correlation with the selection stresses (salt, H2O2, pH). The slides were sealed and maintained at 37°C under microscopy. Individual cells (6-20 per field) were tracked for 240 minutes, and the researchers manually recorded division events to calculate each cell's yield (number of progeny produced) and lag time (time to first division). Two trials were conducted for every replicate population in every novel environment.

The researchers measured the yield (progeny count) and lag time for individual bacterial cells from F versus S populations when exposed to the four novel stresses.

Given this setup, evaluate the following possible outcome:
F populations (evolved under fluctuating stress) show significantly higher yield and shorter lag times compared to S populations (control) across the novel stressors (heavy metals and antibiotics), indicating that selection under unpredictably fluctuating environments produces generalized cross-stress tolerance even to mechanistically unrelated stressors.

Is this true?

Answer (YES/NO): YES